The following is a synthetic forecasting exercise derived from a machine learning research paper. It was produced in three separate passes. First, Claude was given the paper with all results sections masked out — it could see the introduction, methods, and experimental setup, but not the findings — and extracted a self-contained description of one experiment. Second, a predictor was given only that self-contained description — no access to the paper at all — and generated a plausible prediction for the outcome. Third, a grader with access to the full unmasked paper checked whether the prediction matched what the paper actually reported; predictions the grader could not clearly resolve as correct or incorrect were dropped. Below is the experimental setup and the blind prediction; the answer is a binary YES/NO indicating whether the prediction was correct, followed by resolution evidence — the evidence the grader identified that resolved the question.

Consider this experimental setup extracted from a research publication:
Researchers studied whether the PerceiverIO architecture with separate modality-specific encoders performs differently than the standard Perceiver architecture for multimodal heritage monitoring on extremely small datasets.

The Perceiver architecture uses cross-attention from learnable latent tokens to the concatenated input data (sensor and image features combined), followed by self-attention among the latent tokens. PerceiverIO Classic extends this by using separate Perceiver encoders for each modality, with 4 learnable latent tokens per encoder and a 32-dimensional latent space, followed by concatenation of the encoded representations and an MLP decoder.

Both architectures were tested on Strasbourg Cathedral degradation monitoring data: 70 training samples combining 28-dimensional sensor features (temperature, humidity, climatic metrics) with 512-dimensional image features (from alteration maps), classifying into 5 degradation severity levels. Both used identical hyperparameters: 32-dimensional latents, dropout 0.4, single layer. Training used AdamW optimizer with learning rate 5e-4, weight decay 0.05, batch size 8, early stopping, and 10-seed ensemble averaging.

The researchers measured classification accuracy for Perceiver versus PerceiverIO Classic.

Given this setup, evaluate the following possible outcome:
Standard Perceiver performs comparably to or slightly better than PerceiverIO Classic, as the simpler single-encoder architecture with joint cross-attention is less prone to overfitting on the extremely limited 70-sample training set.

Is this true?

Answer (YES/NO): YES